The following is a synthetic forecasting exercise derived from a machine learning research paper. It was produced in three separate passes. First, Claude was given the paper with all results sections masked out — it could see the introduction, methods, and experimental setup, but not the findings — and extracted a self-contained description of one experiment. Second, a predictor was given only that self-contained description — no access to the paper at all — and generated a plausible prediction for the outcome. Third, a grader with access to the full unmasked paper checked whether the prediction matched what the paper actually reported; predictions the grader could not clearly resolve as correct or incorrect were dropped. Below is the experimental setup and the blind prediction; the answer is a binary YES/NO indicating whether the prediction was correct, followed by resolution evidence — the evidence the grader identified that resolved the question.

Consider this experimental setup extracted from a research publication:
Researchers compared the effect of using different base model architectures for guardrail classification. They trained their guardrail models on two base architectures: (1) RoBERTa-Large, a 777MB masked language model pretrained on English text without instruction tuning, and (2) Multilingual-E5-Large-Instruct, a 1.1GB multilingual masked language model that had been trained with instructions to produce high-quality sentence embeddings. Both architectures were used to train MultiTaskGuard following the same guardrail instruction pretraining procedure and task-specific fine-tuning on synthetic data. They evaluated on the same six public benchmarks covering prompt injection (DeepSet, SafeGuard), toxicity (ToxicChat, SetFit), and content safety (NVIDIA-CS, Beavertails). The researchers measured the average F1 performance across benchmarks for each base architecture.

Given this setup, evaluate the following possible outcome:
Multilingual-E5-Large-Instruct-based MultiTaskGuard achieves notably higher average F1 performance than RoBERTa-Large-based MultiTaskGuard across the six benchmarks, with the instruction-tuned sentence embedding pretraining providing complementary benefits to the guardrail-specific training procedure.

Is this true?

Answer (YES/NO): YES